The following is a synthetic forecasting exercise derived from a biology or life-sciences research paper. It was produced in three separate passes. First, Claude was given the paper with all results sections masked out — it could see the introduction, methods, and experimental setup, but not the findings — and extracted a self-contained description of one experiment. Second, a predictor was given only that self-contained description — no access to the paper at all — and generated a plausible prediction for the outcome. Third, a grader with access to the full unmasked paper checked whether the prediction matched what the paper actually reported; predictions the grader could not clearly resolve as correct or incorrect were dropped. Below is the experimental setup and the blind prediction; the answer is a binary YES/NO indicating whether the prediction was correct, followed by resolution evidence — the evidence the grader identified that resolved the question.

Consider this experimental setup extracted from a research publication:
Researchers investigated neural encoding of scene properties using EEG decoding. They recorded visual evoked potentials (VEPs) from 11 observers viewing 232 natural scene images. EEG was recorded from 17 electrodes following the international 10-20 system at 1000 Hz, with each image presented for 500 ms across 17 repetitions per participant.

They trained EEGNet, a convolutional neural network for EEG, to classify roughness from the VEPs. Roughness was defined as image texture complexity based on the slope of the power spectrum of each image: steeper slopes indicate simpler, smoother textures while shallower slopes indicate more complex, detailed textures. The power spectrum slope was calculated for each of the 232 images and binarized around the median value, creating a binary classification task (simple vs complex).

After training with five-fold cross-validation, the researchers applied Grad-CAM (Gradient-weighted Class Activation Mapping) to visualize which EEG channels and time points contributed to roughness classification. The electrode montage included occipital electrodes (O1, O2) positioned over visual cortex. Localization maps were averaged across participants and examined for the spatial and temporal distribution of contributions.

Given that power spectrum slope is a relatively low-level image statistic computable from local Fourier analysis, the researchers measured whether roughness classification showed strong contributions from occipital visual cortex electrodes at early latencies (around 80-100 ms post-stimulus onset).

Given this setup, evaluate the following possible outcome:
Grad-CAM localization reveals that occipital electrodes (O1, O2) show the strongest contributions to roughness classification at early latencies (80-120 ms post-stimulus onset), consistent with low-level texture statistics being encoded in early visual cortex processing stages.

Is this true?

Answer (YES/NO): NO